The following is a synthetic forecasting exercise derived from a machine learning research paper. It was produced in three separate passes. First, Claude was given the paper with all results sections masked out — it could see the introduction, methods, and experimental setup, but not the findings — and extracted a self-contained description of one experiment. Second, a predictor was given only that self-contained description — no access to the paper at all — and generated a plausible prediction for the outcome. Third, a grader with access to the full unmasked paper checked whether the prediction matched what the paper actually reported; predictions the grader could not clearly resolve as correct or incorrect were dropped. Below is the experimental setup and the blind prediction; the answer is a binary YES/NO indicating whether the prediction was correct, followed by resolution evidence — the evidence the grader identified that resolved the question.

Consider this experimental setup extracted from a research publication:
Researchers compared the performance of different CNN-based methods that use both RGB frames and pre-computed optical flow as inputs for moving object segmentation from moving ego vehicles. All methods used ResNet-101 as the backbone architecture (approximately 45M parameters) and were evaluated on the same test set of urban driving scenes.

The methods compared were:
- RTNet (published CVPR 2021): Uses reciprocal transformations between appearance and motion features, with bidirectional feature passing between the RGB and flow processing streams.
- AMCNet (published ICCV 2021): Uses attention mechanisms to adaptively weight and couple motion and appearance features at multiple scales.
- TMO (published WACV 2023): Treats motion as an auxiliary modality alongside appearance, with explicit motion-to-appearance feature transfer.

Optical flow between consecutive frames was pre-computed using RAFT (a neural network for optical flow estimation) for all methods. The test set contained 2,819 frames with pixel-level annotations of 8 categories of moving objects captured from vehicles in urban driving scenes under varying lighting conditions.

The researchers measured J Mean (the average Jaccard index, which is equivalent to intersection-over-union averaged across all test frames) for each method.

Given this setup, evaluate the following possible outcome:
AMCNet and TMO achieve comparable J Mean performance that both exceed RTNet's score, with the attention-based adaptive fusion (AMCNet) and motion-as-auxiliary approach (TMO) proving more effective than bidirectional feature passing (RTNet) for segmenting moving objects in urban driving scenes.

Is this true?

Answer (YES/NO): NO